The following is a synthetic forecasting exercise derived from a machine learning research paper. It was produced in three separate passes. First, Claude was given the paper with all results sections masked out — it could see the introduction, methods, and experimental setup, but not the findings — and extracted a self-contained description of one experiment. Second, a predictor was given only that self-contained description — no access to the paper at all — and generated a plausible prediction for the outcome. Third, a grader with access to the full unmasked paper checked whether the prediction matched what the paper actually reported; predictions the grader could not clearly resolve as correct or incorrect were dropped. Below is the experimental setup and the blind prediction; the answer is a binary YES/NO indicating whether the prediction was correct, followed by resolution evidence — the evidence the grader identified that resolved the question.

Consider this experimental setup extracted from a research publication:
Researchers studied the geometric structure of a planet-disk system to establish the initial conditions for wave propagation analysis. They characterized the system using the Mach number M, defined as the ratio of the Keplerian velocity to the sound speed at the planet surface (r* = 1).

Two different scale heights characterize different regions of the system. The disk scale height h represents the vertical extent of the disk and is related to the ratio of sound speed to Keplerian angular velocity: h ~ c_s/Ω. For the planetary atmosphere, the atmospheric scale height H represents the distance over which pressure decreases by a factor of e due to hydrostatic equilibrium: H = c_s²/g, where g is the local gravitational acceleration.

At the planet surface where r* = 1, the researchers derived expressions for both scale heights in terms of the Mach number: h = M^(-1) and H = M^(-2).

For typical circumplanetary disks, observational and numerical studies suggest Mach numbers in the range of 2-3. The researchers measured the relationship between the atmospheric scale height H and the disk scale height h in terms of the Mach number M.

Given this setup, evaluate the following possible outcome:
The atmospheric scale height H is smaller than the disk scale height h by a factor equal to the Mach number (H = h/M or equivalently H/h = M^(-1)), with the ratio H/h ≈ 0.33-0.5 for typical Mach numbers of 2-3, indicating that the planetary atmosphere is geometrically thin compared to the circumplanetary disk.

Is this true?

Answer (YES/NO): YES